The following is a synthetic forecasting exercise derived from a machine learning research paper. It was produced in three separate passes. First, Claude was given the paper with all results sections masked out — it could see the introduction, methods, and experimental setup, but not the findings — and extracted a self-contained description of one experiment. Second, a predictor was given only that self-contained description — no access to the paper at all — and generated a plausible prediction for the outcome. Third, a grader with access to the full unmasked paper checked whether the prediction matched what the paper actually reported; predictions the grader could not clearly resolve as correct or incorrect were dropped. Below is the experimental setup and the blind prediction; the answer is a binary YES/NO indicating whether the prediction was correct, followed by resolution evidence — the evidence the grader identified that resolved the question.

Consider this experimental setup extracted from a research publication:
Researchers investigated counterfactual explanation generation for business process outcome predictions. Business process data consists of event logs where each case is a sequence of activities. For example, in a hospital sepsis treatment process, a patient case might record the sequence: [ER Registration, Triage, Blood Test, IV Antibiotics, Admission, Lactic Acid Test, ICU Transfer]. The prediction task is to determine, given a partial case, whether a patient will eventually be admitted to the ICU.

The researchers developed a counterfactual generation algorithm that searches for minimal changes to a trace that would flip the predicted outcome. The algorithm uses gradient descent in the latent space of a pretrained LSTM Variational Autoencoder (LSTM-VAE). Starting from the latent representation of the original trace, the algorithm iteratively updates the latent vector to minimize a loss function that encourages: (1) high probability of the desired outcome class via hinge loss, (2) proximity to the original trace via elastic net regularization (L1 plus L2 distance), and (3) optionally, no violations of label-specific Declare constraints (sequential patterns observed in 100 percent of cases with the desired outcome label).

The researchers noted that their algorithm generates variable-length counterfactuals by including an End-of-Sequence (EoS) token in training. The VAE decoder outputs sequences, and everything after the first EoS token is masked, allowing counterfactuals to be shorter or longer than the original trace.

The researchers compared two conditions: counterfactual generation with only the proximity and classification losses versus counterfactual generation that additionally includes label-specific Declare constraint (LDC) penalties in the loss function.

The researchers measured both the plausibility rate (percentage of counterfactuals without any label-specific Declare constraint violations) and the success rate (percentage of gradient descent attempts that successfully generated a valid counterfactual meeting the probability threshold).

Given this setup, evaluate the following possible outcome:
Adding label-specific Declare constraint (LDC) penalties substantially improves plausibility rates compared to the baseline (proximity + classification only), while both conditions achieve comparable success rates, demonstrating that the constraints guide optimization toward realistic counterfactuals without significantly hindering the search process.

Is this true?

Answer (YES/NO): YES